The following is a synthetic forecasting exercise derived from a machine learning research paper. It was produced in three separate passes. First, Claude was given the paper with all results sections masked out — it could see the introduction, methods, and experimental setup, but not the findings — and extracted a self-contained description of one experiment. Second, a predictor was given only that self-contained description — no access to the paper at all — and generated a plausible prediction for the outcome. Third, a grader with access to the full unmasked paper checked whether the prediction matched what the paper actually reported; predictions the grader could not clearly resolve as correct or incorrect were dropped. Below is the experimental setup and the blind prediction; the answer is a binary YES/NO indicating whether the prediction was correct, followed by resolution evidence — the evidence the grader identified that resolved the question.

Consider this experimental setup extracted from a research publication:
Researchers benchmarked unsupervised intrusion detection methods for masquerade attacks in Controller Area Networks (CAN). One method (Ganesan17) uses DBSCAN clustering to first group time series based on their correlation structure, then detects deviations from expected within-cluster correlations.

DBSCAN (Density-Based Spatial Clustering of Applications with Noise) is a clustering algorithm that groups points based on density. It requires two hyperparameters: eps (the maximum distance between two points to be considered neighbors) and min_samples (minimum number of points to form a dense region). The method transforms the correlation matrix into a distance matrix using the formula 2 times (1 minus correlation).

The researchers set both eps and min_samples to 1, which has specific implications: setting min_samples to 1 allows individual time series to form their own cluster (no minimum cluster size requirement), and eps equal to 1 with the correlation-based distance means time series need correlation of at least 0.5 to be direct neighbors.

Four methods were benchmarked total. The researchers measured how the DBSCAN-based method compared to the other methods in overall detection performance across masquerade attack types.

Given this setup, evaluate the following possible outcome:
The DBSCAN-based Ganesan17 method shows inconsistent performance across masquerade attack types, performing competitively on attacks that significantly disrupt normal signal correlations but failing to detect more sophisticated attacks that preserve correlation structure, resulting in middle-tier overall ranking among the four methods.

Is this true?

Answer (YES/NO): NO